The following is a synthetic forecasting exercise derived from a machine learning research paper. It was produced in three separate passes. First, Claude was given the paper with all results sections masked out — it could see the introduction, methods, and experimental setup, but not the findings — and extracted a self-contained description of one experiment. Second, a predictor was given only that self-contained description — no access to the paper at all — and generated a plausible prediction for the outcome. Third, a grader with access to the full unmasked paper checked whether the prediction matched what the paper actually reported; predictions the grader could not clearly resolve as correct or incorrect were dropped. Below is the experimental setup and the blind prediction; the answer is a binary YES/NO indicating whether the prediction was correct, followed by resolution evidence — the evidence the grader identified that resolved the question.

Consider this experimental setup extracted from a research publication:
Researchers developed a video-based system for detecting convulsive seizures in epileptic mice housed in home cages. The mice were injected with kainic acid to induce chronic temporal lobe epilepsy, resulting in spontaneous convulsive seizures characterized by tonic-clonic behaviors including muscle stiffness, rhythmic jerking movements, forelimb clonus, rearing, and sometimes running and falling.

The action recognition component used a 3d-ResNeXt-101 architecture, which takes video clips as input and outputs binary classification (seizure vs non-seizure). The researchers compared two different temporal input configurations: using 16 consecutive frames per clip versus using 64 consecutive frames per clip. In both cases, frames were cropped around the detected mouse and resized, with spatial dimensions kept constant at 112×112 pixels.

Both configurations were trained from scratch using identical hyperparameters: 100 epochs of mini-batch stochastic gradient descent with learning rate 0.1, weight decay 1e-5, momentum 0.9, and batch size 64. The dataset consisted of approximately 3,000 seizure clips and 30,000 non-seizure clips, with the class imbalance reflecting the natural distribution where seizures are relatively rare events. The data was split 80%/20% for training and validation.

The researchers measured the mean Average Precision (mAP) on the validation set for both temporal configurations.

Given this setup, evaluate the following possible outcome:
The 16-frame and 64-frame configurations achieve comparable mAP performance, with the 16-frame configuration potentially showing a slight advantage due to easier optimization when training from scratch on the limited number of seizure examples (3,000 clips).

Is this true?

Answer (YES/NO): NO